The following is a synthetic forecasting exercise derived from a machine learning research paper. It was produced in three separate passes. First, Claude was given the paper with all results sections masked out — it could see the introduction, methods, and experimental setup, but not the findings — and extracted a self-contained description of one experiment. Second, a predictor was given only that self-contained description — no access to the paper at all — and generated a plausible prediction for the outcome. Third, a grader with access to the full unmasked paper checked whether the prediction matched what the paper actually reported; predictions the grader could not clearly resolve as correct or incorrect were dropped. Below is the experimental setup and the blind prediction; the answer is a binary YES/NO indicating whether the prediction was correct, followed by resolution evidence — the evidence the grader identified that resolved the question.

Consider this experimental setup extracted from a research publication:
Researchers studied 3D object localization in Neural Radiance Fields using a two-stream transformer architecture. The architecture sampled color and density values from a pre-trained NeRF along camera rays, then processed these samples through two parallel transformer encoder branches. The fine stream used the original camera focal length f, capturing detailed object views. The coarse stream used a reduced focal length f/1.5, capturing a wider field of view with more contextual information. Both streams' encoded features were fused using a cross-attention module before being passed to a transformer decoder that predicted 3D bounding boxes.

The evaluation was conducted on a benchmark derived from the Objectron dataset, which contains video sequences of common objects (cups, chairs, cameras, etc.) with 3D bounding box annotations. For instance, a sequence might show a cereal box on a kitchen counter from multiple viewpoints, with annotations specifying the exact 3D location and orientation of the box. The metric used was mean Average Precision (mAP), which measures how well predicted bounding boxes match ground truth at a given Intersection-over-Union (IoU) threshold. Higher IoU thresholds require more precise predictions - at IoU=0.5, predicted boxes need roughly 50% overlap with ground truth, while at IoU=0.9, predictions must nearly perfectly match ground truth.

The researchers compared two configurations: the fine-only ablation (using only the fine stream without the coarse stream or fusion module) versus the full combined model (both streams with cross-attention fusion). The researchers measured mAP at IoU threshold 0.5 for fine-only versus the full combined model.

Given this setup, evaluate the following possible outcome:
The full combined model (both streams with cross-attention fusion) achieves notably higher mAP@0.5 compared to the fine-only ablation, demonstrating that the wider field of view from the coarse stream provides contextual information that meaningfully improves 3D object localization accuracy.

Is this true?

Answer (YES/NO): NO